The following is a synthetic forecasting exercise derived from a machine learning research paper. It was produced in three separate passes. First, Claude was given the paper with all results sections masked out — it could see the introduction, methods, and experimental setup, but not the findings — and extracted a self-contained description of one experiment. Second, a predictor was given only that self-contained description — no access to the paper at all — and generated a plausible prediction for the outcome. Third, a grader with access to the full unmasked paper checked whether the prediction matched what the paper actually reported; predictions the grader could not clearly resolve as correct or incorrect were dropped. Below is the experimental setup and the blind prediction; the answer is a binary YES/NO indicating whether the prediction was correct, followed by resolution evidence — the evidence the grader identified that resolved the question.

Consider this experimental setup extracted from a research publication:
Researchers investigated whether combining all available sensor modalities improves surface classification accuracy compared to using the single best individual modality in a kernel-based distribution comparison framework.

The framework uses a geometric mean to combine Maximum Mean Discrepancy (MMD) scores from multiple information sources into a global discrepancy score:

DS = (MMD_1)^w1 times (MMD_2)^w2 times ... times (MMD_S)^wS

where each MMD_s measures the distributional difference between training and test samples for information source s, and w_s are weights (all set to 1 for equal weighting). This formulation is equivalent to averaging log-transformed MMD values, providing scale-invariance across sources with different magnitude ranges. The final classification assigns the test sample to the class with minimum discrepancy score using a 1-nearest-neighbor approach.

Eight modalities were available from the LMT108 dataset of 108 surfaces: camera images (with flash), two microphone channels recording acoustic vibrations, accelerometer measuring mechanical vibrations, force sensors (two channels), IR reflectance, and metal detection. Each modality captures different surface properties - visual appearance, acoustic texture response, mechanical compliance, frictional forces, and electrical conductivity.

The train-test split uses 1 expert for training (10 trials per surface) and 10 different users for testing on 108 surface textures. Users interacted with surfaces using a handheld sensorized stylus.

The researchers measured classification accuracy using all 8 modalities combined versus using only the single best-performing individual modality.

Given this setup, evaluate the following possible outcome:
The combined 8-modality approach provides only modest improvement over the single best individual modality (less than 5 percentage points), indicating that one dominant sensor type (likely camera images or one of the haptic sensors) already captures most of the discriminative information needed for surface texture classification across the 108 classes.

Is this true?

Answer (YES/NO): NO